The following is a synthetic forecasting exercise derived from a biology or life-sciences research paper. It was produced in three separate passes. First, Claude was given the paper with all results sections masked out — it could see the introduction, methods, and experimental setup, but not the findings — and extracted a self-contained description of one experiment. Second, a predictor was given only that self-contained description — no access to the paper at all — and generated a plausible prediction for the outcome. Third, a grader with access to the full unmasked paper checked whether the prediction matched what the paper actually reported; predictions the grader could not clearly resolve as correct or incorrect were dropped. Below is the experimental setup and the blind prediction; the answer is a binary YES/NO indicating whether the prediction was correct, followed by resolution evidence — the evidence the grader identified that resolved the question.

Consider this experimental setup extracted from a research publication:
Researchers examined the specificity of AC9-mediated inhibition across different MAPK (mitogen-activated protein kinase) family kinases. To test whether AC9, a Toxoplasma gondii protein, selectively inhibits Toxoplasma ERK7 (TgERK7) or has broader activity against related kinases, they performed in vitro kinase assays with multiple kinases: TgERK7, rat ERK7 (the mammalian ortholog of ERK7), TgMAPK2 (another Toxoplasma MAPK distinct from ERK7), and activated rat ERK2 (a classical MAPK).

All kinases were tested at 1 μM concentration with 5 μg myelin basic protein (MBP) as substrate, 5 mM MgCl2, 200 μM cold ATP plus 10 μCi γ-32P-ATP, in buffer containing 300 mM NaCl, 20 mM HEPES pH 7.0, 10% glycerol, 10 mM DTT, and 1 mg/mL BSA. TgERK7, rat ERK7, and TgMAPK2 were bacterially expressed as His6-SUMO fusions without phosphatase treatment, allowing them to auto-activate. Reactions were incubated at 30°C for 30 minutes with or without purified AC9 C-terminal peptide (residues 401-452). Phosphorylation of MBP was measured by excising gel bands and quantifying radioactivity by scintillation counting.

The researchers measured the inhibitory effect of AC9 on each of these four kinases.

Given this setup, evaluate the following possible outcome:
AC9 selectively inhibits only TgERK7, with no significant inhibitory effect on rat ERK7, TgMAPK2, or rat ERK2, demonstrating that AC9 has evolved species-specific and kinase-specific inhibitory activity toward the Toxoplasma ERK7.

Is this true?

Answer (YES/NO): YES